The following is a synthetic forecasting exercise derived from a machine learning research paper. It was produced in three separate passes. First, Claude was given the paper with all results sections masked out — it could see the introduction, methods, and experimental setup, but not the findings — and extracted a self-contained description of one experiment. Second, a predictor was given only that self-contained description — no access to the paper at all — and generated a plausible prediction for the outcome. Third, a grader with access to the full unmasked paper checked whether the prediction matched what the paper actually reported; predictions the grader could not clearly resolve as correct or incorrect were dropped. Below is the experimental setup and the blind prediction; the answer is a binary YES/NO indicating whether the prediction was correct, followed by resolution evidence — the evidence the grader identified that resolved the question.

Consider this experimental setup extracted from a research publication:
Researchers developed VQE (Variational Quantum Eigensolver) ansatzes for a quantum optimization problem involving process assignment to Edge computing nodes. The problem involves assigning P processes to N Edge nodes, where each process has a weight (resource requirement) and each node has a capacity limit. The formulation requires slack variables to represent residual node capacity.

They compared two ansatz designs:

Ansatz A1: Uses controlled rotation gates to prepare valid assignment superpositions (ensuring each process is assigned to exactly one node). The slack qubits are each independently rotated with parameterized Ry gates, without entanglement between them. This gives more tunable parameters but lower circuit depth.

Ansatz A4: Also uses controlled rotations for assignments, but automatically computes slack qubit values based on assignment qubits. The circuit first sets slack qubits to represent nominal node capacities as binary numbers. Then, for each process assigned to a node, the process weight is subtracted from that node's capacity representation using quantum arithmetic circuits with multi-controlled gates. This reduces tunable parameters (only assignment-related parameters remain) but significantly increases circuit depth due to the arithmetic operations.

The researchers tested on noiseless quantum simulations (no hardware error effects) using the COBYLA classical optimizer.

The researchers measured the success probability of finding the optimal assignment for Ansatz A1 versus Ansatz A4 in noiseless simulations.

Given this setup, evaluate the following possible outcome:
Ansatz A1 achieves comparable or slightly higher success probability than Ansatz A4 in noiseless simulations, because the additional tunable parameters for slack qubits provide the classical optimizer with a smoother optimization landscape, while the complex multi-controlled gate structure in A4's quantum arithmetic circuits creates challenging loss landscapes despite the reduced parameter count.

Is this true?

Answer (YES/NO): NO